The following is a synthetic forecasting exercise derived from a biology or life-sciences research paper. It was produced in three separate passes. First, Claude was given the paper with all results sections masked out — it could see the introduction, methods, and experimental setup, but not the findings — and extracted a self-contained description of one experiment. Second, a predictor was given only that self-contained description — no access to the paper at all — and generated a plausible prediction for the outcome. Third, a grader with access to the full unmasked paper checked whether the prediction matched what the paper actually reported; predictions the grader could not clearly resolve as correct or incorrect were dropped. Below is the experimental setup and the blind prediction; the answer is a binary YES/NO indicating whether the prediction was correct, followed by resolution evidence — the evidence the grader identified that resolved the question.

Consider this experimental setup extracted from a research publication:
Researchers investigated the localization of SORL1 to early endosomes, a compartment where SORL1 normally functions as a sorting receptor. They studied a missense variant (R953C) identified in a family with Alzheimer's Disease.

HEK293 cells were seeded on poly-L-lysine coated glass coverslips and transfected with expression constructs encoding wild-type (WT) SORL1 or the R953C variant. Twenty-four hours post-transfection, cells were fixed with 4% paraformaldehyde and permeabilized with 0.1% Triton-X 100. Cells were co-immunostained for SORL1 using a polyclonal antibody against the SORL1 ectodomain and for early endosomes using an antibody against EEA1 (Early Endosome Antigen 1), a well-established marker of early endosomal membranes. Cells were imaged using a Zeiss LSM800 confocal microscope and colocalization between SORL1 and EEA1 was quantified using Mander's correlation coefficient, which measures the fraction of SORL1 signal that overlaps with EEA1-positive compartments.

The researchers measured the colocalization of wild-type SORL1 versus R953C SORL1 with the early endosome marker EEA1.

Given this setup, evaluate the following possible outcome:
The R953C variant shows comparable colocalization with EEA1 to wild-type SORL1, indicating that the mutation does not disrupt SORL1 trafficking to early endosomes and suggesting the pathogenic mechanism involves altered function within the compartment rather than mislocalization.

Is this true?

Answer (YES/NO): NO